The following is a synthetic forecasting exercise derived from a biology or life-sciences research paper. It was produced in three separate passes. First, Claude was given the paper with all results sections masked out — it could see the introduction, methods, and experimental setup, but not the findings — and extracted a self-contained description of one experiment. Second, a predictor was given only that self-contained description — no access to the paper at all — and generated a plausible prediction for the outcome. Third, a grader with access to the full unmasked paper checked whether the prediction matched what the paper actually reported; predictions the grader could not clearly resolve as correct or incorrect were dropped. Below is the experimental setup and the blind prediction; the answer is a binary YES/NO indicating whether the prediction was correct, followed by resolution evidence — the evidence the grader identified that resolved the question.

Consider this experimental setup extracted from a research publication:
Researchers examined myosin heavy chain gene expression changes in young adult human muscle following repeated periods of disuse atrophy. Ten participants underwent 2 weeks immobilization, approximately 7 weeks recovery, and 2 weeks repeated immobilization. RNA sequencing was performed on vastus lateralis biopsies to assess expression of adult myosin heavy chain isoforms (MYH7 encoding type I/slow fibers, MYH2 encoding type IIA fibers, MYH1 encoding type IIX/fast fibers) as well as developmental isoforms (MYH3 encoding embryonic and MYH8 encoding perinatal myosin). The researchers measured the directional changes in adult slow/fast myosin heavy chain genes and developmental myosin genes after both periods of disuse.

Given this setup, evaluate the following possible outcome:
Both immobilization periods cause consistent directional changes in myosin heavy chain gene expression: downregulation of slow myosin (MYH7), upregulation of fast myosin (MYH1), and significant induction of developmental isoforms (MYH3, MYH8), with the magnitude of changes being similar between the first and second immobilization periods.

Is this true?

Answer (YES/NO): NO